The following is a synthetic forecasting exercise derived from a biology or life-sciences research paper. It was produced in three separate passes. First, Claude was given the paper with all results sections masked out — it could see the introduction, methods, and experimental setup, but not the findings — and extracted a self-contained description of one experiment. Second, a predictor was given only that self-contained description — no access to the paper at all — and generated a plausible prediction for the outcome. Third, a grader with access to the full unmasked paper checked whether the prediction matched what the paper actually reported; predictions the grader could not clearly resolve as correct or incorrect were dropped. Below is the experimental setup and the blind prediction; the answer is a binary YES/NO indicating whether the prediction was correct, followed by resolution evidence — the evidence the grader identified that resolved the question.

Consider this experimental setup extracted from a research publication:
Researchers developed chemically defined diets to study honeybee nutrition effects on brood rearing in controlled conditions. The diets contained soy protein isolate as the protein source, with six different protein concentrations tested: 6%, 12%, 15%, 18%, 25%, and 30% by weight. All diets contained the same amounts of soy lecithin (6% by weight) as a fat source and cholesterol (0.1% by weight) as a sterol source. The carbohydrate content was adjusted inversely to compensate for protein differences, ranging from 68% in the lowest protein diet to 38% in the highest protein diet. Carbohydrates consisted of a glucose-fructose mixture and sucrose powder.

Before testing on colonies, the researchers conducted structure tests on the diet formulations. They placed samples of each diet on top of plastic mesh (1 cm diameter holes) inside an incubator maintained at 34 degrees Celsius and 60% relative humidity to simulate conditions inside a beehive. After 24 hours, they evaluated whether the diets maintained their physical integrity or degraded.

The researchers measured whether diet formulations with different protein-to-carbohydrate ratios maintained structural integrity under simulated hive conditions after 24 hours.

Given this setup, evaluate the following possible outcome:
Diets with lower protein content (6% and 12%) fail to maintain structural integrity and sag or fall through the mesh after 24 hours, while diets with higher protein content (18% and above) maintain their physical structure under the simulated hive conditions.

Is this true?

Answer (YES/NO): NO